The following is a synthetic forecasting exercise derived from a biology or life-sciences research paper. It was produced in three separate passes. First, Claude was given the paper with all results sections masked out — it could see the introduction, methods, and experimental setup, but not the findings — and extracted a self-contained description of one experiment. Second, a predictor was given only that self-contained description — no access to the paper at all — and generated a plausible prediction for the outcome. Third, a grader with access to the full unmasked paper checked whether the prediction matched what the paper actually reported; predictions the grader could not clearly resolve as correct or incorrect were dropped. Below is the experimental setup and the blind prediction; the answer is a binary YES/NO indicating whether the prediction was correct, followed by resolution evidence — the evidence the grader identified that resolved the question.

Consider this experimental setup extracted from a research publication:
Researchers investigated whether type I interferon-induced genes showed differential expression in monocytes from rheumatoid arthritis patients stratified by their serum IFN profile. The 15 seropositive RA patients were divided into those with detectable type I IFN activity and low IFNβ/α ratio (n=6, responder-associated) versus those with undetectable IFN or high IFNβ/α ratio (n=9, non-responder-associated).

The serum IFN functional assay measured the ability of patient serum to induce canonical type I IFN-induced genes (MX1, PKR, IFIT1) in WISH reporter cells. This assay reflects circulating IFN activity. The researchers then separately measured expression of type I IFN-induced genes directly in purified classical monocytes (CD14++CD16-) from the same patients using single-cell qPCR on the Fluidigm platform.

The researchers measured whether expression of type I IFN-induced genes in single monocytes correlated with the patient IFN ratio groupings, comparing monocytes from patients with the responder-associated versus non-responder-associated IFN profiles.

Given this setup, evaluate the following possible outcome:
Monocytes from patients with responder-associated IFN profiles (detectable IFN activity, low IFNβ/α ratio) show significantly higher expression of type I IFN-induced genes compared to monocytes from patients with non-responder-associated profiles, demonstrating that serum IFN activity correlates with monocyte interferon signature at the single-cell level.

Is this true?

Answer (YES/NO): YES